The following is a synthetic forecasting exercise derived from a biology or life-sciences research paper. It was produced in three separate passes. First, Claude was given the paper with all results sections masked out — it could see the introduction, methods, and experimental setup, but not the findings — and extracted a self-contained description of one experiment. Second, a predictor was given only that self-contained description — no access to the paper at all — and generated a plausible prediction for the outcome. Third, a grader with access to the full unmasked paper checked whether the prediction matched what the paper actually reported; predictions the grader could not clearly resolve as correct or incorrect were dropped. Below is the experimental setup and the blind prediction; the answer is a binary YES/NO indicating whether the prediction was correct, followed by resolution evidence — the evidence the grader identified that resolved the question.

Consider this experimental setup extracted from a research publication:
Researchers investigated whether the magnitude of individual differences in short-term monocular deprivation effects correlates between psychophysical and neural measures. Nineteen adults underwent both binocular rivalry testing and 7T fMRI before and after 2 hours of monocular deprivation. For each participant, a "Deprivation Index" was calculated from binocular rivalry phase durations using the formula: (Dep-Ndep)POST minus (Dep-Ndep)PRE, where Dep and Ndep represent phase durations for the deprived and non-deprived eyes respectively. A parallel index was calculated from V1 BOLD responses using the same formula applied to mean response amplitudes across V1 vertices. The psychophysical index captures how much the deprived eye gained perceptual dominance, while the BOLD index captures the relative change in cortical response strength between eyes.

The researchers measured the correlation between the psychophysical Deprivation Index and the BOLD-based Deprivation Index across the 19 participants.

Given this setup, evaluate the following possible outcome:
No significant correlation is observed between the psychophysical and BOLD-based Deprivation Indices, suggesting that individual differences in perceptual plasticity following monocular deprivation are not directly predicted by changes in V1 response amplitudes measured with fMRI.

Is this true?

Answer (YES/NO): NO